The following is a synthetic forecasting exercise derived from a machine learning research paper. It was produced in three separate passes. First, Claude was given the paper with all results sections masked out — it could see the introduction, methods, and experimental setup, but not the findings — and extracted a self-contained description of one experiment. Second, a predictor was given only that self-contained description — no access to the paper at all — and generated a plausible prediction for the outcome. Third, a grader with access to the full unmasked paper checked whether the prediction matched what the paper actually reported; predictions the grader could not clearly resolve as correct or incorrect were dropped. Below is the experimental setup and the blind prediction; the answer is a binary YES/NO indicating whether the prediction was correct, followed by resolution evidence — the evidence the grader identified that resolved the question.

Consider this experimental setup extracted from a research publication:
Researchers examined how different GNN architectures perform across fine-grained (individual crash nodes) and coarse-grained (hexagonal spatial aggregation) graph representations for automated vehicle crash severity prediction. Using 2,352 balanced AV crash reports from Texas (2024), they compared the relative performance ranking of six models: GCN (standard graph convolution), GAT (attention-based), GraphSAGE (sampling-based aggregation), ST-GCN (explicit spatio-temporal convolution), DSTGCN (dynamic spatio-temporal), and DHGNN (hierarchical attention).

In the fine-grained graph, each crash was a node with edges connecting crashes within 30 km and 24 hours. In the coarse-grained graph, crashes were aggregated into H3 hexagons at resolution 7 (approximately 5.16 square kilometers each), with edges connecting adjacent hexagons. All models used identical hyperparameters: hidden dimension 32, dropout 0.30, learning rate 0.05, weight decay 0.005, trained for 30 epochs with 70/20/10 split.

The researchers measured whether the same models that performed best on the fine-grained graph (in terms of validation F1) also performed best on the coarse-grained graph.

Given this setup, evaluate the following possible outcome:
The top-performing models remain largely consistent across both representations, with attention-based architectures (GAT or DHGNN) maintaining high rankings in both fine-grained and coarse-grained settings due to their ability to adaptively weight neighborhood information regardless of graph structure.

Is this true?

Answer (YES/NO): NO